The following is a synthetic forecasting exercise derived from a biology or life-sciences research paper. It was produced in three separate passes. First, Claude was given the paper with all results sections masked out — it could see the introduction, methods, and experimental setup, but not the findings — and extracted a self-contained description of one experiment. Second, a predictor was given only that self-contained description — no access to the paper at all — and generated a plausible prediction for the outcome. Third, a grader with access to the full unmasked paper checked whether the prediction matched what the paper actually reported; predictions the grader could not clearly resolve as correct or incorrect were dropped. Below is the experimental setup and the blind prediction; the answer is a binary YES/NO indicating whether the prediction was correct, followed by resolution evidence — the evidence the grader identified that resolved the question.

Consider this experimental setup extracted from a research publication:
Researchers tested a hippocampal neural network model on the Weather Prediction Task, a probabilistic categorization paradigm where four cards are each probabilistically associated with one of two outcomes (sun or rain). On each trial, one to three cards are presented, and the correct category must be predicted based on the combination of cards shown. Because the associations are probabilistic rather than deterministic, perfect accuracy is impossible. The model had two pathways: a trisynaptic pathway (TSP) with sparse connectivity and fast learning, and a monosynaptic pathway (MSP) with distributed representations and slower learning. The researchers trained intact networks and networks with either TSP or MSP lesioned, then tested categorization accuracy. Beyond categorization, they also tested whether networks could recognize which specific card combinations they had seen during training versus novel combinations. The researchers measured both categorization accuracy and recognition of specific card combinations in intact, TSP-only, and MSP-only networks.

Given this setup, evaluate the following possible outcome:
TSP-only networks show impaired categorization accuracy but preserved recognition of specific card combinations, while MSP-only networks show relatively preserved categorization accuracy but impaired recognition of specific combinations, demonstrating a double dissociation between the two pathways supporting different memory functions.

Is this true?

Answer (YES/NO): YES